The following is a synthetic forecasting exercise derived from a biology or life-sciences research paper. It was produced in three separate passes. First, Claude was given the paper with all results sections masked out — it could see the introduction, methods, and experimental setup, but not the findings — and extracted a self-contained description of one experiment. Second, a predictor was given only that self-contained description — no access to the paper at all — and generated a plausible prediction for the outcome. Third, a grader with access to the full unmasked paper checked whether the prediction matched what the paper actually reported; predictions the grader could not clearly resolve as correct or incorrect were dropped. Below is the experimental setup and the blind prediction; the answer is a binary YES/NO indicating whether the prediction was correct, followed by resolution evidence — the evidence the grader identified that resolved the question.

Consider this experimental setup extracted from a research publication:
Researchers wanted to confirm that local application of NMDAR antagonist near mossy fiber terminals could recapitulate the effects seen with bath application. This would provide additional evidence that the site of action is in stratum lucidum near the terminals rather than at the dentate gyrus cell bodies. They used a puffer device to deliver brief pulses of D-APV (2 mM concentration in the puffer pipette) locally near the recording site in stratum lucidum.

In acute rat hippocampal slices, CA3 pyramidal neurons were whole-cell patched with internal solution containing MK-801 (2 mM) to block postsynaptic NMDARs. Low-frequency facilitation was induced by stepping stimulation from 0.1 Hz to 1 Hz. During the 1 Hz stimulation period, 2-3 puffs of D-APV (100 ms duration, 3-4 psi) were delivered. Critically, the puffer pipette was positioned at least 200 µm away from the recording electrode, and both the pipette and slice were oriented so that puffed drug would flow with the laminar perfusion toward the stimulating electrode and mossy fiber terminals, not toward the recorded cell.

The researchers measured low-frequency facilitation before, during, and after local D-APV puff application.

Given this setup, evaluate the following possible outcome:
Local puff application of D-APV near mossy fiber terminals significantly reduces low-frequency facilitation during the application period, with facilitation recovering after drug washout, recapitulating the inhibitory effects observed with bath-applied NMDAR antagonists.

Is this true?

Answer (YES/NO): YES